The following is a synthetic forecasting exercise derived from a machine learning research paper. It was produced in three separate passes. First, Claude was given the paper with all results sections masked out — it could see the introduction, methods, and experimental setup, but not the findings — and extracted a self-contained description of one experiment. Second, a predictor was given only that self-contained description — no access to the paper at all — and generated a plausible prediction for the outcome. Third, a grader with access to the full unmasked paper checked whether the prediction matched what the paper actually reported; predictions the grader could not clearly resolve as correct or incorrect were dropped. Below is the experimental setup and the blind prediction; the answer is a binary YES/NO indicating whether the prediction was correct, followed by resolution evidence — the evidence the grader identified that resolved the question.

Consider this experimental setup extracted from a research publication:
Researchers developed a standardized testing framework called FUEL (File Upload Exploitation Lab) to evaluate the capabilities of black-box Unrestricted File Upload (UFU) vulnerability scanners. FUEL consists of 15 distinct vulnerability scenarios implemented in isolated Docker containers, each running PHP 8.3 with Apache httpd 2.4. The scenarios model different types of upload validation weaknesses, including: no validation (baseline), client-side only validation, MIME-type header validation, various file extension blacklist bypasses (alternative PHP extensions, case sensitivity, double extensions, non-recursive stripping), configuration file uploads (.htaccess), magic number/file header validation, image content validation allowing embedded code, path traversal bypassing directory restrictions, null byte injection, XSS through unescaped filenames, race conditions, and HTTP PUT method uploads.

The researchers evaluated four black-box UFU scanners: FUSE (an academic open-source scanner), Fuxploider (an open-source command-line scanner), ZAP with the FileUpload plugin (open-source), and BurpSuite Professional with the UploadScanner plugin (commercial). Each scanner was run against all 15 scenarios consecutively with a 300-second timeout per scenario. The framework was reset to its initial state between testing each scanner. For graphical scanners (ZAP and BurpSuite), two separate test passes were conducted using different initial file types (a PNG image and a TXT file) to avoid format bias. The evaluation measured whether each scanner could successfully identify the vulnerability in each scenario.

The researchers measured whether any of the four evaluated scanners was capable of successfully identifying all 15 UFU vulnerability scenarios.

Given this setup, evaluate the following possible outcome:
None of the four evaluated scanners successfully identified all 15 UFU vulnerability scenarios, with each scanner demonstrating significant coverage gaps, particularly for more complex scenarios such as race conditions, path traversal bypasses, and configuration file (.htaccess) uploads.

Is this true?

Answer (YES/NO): NO